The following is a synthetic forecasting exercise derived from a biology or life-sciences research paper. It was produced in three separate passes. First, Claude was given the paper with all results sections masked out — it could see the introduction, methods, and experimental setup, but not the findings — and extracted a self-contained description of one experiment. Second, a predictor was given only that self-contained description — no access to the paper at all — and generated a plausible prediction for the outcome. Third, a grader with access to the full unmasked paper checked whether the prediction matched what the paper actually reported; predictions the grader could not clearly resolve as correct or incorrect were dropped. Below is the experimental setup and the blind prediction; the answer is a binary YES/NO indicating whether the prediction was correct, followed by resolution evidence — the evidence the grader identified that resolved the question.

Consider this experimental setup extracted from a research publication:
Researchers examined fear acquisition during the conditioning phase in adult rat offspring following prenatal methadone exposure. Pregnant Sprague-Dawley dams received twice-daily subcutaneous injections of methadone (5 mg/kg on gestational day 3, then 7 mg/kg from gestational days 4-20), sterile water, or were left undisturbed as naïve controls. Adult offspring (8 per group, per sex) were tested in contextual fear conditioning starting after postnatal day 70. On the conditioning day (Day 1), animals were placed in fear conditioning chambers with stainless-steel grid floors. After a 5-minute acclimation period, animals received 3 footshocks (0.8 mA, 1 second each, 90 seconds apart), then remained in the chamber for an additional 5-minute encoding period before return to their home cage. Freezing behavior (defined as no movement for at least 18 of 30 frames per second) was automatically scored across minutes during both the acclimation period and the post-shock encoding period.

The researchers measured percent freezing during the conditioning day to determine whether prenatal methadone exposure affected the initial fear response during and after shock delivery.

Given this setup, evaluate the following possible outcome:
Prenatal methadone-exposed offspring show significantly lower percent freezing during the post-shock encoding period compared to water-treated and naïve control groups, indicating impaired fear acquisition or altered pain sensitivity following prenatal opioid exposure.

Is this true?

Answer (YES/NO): NO